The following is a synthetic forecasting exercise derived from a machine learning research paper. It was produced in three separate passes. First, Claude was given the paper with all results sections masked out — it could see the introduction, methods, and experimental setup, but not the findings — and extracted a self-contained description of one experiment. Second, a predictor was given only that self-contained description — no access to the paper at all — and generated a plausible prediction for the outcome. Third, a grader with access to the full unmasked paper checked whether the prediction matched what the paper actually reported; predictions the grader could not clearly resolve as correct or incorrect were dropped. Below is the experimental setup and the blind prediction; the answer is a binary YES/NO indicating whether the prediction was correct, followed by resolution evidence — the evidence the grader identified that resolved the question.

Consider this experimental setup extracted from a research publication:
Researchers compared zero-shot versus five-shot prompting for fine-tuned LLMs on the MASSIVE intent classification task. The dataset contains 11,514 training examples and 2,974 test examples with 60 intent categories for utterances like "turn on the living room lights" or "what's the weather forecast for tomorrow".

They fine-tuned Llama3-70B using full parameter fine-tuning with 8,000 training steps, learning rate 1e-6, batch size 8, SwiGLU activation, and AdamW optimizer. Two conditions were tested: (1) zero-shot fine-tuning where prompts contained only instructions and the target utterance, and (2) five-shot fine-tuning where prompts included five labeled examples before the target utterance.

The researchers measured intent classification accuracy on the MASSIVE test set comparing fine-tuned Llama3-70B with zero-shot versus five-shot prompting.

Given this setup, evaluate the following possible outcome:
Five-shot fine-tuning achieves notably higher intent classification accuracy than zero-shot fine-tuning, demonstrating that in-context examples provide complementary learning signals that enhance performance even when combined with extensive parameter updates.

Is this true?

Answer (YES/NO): NO